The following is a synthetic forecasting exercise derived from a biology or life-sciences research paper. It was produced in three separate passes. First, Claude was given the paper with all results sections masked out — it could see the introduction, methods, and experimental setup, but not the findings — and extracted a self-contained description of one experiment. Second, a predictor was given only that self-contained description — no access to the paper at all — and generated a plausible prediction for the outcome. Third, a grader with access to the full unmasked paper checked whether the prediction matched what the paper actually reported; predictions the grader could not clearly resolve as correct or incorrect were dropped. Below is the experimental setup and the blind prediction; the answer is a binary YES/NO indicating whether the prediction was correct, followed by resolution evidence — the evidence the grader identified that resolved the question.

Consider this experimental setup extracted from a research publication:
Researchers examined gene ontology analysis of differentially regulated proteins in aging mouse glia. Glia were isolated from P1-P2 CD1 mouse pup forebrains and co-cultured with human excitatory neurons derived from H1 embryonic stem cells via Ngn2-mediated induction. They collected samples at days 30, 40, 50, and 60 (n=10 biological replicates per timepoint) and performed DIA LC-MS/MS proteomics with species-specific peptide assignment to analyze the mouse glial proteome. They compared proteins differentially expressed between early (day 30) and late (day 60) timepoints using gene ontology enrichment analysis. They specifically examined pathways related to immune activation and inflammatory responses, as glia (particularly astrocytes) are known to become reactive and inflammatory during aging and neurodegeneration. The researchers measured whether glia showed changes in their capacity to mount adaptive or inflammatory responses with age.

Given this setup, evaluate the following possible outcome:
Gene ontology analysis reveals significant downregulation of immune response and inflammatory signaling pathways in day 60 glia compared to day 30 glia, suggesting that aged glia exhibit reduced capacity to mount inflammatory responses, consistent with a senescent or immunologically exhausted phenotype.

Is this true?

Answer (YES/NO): YES